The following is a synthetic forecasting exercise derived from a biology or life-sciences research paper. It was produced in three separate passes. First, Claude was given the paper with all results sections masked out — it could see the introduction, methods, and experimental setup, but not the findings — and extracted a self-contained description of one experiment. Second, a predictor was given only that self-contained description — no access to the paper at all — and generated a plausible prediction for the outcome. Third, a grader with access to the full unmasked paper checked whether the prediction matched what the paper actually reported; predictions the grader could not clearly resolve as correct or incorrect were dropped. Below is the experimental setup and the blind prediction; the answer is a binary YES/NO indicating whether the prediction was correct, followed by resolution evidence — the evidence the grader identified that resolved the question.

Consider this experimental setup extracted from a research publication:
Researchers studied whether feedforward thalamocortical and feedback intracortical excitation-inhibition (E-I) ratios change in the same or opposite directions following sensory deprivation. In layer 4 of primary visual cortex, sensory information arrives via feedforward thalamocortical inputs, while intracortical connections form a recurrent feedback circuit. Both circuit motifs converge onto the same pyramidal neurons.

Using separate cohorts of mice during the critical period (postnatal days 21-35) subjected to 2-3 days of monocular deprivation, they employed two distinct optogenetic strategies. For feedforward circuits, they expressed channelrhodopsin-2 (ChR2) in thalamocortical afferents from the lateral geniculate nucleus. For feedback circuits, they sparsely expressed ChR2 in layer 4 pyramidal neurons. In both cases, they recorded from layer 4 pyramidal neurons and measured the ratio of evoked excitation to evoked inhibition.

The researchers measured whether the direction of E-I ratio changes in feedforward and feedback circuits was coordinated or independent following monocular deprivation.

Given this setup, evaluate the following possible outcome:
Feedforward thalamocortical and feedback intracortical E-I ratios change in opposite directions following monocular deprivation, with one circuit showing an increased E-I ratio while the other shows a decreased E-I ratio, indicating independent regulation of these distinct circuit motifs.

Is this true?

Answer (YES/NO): YES